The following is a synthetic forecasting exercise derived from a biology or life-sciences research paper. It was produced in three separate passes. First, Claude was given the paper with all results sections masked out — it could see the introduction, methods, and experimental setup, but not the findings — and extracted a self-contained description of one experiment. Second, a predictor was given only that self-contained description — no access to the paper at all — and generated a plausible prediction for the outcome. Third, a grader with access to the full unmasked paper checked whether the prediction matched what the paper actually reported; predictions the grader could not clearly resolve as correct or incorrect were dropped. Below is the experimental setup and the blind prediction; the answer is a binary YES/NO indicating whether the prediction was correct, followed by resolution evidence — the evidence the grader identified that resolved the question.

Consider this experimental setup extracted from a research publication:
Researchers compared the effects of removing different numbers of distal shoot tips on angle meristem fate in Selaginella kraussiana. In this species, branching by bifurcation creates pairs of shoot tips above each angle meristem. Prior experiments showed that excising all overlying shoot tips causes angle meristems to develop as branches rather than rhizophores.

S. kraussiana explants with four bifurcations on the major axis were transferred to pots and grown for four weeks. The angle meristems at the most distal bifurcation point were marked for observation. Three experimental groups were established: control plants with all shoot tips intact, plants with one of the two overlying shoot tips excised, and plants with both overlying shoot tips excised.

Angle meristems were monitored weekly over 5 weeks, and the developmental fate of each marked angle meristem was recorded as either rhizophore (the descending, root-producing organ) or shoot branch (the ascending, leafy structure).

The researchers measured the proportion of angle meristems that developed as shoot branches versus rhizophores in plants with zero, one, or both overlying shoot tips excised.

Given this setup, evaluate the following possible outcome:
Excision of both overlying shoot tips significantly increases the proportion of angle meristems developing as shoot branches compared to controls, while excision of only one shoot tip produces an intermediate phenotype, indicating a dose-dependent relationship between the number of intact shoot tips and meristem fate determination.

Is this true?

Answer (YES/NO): NO